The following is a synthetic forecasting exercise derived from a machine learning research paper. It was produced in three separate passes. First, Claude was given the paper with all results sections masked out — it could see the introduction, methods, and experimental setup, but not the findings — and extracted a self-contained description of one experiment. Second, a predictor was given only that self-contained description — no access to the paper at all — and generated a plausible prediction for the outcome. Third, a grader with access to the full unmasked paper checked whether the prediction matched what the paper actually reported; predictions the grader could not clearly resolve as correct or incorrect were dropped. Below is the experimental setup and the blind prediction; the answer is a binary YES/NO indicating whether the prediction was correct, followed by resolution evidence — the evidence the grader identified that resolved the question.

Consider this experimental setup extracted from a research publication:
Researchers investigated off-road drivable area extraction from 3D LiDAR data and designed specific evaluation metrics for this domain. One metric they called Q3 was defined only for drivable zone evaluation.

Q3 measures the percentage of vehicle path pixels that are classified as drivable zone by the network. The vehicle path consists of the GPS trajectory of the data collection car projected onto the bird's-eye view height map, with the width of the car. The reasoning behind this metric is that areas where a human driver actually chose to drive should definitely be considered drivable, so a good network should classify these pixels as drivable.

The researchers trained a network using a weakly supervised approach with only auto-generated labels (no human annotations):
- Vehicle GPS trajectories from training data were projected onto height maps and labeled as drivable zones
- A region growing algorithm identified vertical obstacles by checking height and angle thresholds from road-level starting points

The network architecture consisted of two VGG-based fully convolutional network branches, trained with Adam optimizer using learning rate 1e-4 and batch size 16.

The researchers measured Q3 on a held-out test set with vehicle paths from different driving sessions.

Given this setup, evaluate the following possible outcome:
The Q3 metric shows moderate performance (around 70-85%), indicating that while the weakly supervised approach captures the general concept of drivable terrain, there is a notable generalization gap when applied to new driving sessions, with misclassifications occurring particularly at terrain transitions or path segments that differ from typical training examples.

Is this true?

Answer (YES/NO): NO